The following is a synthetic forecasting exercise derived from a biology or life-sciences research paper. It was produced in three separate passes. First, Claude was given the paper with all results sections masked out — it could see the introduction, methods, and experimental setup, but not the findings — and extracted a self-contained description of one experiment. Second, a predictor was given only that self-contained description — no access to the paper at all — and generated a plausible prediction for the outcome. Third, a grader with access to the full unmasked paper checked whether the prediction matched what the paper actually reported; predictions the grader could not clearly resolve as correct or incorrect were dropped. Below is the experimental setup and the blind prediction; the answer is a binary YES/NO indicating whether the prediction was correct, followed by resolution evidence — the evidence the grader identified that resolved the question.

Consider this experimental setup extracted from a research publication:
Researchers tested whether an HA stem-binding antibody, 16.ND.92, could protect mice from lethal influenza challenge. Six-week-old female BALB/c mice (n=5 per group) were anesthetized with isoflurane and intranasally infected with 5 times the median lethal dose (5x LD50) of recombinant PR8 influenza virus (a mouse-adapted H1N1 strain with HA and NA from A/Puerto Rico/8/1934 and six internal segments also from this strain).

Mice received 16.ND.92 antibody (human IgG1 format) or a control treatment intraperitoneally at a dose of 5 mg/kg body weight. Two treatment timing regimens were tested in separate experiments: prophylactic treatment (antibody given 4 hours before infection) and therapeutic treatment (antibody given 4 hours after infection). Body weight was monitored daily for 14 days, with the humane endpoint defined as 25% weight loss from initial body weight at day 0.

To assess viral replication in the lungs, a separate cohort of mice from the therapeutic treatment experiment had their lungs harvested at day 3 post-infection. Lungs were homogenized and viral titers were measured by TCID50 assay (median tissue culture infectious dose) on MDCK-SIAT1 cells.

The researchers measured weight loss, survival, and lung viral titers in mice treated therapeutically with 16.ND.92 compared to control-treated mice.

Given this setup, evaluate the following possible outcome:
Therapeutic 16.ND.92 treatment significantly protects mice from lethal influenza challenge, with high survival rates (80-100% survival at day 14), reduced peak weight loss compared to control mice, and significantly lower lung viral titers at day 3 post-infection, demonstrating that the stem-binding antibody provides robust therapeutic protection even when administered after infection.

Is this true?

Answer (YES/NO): YES